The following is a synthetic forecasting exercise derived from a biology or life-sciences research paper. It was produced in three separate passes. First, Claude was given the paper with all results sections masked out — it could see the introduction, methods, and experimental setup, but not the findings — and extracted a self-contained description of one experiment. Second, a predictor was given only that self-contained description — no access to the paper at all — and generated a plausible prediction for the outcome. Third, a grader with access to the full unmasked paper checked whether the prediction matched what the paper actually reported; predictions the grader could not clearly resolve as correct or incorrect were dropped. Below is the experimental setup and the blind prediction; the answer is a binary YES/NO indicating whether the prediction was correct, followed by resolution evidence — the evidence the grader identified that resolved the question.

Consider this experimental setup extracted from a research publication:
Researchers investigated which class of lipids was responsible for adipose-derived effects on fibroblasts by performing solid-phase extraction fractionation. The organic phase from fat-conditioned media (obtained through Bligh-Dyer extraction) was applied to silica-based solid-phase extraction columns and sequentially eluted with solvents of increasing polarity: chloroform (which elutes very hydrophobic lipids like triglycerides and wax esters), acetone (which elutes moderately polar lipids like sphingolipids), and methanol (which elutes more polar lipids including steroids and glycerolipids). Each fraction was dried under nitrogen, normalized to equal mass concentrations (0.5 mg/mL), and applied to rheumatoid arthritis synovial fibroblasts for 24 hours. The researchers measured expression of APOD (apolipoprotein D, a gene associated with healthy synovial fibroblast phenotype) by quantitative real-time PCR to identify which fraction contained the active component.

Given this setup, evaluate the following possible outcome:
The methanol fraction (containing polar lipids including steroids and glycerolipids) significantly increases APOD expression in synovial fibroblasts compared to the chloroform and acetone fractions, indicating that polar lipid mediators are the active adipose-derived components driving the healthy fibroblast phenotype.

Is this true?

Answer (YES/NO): NO